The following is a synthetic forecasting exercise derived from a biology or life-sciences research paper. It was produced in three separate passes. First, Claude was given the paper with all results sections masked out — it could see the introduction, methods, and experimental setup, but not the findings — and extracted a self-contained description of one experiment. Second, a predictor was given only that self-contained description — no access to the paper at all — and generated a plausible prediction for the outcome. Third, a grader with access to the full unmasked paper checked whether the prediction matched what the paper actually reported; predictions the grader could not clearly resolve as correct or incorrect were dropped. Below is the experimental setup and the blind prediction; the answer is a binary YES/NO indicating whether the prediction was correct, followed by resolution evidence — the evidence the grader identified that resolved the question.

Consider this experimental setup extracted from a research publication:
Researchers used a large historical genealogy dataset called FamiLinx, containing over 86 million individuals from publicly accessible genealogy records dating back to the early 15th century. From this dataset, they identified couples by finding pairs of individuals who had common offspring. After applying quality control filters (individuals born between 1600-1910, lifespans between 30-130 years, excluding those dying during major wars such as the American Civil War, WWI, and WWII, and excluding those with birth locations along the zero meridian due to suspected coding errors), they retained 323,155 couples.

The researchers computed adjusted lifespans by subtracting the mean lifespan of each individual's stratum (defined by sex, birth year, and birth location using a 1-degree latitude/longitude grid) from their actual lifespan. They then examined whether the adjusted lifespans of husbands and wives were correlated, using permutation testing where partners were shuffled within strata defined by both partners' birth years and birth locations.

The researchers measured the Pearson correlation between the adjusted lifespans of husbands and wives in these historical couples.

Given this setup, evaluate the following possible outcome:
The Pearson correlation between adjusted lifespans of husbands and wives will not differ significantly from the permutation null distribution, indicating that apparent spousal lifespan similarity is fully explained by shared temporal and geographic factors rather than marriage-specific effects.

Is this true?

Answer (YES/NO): NO